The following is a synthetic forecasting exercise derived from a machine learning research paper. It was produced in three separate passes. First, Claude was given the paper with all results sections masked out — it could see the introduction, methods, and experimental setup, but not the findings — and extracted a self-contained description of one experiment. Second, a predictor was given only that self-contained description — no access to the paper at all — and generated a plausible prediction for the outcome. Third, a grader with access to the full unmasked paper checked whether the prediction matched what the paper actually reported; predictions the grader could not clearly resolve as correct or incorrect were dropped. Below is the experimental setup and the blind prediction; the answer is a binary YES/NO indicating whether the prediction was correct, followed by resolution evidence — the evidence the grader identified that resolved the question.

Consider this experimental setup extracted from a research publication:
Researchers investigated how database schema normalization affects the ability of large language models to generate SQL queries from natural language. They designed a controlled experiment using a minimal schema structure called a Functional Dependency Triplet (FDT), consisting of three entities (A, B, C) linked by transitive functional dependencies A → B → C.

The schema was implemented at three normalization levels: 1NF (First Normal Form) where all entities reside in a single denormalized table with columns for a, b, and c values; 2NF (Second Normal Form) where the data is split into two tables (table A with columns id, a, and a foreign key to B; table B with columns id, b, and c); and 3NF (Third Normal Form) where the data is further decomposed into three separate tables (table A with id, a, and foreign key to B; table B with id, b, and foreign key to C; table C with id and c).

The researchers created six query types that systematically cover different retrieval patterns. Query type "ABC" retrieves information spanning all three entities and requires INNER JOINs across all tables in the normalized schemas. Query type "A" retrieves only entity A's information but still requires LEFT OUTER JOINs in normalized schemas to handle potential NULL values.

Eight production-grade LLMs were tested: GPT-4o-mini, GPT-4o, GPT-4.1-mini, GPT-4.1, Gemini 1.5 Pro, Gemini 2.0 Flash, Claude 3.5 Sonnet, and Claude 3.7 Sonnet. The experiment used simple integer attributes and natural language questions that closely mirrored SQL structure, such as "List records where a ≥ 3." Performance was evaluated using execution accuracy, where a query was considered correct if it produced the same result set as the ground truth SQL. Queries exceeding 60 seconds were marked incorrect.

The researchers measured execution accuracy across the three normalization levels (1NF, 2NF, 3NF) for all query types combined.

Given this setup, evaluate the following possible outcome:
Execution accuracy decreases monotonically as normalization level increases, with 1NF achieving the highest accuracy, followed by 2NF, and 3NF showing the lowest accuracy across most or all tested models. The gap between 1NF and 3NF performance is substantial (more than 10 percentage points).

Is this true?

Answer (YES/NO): YES